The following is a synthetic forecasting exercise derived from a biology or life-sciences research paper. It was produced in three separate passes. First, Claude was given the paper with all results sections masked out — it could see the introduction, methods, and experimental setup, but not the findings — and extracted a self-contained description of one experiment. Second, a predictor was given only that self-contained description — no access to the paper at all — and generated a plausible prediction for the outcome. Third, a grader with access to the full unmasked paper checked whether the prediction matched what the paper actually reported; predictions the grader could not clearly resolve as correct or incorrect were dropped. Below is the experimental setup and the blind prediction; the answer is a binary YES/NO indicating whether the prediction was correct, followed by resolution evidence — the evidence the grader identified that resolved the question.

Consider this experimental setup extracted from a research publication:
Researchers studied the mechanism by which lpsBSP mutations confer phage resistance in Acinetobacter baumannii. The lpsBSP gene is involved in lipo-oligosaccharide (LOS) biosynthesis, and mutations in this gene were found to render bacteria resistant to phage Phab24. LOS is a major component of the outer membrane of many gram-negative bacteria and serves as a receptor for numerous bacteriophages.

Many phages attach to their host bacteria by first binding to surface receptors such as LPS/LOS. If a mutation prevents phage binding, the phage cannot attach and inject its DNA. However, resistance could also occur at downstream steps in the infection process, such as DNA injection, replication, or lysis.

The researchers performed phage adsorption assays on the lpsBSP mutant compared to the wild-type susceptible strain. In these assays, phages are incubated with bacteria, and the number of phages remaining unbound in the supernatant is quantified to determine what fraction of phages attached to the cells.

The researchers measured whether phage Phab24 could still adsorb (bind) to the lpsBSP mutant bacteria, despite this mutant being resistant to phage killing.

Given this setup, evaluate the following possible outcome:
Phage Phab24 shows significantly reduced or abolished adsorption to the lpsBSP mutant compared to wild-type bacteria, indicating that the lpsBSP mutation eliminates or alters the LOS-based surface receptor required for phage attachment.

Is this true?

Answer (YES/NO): NO